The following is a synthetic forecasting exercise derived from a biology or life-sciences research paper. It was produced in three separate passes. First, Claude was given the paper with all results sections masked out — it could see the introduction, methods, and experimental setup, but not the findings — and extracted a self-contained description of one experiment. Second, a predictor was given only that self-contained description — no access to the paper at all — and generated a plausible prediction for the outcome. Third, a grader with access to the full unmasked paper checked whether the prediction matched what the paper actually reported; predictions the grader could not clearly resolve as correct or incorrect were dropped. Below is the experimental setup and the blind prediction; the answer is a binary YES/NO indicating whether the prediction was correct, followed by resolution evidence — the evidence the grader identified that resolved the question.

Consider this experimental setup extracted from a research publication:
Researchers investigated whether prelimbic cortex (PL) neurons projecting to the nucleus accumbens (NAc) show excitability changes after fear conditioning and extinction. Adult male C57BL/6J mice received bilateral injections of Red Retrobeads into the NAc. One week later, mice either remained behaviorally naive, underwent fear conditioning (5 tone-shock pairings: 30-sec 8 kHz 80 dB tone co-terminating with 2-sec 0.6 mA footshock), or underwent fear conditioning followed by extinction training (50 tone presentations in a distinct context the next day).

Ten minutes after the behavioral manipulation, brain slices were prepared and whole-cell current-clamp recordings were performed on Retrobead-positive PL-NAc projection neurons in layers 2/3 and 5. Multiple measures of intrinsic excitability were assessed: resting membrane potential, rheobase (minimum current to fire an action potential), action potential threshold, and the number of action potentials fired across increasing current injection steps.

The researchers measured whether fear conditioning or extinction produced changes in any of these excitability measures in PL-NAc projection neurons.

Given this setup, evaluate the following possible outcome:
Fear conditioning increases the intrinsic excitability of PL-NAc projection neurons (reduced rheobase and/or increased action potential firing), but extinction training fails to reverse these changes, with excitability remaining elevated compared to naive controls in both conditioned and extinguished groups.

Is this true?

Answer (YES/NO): NO